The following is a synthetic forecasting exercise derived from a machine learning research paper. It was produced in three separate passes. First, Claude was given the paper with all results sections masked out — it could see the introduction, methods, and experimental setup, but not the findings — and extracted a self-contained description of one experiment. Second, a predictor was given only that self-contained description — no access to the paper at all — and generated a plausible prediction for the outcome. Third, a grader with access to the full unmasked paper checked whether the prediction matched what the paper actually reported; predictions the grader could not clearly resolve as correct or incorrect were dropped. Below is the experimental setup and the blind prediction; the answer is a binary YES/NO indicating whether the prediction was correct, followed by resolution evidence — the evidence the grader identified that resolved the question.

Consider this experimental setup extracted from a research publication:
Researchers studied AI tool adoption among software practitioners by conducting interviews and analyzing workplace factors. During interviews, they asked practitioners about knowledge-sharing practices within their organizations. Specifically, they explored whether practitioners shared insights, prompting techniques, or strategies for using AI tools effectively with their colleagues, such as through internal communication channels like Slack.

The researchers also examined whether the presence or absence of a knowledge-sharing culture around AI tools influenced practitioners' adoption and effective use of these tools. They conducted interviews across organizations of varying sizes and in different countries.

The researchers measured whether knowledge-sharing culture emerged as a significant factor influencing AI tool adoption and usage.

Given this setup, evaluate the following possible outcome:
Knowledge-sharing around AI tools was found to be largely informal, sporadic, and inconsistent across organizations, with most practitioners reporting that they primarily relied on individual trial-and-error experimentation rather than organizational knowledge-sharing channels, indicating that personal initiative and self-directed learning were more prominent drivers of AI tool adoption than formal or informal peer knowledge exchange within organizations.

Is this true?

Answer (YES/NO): NO